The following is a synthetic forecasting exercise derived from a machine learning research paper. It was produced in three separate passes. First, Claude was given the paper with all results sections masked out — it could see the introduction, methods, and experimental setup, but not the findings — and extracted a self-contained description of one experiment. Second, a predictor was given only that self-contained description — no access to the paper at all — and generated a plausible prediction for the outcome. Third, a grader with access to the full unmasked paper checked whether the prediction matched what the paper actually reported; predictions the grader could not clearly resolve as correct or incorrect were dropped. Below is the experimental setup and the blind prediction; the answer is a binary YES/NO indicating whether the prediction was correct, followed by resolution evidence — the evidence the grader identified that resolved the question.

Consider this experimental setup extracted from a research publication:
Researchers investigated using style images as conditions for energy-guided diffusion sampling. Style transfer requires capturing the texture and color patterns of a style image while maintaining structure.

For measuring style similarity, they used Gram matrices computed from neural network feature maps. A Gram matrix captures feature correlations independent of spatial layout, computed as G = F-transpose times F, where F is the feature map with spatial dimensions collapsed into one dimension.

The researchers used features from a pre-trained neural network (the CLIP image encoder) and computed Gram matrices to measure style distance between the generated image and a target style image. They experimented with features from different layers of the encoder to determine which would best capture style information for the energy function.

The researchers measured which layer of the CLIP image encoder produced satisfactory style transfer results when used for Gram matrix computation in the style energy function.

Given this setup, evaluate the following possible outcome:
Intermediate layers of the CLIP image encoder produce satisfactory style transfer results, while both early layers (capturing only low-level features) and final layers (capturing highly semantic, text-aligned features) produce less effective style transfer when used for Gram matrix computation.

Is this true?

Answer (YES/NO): NO